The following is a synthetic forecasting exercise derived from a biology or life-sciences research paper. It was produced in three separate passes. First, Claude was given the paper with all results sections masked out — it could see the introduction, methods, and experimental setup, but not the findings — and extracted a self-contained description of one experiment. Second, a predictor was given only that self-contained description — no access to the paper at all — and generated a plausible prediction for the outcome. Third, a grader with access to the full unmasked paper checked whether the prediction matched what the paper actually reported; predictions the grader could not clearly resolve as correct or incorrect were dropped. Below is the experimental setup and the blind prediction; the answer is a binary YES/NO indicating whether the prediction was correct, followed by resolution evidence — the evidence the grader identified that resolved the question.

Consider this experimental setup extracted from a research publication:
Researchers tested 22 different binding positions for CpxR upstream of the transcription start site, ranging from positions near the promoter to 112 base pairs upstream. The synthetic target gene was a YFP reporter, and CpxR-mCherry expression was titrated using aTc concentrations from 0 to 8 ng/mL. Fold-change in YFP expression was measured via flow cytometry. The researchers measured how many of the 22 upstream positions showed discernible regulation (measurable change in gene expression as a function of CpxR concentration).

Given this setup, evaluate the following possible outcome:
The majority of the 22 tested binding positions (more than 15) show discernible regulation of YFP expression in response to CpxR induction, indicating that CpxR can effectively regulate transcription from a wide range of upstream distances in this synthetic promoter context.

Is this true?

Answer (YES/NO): NO